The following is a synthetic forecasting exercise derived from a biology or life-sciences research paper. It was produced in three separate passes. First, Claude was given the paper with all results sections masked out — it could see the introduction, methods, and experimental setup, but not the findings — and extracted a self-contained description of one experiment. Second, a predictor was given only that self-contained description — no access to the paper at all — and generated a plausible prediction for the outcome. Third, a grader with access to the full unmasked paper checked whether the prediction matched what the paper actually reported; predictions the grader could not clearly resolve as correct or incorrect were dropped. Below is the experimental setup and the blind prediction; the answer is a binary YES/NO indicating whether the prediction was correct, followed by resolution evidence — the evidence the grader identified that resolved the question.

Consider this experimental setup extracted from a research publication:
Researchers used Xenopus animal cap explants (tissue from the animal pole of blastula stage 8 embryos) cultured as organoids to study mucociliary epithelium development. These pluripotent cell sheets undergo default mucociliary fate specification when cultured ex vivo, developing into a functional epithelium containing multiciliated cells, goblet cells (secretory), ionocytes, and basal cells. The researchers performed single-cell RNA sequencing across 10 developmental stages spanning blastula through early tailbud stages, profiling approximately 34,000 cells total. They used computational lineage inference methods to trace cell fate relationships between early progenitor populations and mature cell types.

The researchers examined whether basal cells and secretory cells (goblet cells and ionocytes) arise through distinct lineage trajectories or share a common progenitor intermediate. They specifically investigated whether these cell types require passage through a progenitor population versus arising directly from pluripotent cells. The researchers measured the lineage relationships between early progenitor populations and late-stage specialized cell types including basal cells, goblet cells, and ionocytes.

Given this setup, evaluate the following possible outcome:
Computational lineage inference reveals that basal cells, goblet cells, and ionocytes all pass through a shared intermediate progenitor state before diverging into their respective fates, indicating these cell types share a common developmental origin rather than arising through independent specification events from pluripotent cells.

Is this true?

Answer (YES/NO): YES